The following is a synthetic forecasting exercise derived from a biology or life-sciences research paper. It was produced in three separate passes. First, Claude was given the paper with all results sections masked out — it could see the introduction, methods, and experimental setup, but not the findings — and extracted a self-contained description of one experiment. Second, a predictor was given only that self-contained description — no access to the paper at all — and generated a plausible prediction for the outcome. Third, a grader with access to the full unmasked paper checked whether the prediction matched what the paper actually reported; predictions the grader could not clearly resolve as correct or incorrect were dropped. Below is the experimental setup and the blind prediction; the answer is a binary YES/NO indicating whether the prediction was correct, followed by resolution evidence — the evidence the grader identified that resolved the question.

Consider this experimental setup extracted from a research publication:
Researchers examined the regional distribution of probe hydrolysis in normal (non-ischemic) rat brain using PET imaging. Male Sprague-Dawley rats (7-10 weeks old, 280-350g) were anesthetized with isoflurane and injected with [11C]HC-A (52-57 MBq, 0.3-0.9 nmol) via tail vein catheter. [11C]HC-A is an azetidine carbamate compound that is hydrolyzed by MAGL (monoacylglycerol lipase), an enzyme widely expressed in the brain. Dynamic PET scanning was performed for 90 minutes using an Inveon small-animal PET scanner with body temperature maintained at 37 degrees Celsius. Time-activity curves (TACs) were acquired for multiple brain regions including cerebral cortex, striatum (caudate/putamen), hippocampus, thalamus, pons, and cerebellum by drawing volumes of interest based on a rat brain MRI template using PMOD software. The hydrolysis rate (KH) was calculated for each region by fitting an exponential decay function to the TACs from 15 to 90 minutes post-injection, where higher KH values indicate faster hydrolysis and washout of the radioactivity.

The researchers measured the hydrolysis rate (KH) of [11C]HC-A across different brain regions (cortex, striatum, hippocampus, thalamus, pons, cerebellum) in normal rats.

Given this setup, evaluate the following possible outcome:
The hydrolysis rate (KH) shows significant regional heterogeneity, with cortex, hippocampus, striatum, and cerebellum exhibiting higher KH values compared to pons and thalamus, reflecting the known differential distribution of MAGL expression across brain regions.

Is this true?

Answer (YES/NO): NO